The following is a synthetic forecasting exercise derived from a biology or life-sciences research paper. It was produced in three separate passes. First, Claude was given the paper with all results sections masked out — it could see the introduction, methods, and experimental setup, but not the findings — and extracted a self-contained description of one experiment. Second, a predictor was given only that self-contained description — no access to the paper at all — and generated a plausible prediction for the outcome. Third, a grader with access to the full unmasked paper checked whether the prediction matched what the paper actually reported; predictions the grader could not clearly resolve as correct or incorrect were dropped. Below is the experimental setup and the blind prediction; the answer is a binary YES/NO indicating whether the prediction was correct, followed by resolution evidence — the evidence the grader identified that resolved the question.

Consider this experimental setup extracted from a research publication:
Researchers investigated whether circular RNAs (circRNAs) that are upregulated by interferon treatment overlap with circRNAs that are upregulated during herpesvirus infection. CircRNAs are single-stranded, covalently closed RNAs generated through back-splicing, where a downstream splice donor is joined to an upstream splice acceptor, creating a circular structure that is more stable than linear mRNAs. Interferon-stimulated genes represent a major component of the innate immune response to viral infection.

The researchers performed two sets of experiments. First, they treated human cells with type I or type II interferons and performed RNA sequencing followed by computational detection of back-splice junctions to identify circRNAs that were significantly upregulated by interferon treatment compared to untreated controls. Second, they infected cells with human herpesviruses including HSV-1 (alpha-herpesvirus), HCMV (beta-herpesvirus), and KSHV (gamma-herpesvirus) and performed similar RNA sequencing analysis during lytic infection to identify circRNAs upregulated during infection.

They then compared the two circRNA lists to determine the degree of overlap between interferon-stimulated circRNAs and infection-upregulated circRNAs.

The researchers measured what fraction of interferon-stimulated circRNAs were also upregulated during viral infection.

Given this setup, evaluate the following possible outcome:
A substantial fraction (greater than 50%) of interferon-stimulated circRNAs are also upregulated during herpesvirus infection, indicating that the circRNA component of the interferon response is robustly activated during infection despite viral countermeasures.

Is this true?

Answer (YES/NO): NO